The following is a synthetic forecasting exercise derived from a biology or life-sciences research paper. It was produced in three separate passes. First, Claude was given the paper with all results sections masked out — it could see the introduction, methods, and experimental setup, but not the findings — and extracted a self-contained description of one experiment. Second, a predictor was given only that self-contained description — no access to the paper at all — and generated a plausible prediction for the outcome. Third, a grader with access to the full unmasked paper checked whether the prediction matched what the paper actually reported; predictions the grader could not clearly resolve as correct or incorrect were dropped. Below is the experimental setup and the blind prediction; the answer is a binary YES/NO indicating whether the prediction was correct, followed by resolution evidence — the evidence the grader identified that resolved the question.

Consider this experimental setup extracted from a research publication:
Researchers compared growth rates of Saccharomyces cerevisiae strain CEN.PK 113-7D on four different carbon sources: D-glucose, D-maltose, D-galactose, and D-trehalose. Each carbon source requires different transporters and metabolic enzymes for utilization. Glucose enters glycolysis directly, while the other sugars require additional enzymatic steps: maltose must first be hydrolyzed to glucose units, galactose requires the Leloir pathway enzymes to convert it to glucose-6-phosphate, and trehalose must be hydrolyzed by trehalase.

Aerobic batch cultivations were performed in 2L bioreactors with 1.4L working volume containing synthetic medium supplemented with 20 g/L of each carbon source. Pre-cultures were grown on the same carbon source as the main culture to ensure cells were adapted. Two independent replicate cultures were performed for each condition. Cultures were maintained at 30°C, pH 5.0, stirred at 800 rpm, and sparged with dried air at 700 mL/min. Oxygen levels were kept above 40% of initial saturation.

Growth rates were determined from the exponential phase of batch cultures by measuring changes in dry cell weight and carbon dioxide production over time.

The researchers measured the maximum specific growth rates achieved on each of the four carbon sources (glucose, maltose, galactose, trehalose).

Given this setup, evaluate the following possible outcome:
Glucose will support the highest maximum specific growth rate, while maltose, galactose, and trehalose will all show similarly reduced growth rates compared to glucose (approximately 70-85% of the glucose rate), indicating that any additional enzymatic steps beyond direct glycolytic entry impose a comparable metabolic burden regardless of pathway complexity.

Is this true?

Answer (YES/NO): NO